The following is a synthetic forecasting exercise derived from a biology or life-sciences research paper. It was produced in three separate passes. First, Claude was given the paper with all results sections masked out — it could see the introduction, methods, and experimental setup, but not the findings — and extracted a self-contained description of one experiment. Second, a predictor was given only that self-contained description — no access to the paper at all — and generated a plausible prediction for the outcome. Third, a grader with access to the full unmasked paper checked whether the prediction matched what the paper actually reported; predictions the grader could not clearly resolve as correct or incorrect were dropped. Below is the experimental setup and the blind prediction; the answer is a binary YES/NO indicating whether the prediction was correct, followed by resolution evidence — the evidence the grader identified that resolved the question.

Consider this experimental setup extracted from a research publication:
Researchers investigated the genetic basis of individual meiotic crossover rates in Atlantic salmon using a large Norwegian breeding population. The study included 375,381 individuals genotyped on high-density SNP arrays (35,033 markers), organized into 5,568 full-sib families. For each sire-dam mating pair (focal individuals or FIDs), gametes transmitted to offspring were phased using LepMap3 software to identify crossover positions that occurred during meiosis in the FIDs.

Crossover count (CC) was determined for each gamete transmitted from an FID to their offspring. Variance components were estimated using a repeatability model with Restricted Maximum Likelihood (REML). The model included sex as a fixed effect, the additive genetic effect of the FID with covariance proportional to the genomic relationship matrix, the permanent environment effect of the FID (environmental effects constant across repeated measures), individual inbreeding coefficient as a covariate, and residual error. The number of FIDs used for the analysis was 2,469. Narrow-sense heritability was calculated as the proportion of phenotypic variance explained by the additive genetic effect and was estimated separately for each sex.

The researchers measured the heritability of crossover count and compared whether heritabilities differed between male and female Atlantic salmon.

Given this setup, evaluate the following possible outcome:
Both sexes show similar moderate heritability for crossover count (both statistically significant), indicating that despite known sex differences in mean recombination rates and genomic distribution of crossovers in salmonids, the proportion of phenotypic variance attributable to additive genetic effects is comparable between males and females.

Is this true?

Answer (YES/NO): YES